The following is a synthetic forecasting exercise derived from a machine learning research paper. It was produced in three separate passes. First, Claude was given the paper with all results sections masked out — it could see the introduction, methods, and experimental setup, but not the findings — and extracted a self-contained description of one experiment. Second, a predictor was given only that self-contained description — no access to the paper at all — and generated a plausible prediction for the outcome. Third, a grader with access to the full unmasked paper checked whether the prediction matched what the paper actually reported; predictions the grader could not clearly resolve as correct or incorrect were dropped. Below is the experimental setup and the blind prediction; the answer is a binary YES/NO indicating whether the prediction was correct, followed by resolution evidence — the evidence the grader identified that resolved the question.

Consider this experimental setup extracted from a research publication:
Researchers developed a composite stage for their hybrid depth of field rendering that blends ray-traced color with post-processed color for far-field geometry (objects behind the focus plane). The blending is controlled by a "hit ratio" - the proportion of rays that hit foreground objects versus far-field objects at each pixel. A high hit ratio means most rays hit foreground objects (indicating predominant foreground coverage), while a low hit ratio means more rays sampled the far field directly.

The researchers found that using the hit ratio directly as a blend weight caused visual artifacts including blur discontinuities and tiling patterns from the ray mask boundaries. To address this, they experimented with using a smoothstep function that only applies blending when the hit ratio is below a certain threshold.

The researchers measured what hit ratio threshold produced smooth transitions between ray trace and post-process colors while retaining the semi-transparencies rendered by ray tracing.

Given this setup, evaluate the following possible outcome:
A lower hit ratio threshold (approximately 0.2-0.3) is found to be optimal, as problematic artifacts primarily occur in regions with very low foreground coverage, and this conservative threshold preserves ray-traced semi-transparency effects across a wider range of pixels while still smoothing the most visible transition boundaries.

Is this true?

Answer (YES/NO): YES